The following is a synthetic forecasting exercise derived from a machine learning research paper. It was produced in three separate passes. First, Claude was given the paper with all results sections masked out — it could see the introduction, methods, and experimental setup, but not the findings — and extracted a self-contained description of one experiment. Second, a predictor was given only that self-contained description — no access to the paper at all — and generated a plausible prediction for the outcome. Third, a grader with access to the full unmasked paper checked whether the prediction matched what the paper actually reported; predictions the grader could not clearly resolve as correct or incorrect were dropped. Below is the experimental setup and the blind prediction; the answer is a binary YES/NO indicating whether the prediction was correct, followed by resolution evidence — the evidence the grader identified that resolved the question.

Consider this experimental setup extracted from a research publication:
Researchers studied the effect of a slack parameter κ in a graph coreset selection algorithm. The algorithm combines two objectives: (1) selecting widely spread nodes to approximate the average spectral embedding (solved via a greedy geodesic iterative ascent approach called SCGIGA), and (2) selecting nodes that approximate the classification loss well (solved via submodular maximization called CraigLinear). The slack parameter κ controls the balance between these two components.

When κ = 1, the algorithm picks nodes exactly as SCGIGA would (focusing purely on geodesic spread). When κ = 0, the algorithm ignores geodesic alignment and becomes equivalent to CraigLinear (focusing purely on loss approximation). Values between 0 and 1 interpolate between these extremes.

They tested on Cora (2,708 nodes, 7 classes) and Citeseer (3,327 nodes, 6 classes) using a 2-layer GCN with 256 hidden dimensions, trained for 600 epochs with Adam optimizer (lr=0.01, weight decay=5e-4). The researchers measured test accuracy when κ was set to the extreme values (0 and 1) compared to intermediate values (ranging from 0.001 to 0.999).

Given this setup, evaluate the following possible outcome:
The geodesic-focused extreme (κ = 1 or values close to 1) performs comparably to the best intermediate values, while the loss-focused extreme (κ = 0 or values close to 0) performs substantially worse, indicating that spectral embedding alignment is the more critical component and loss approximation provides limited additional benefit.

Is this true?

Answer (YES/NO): NO